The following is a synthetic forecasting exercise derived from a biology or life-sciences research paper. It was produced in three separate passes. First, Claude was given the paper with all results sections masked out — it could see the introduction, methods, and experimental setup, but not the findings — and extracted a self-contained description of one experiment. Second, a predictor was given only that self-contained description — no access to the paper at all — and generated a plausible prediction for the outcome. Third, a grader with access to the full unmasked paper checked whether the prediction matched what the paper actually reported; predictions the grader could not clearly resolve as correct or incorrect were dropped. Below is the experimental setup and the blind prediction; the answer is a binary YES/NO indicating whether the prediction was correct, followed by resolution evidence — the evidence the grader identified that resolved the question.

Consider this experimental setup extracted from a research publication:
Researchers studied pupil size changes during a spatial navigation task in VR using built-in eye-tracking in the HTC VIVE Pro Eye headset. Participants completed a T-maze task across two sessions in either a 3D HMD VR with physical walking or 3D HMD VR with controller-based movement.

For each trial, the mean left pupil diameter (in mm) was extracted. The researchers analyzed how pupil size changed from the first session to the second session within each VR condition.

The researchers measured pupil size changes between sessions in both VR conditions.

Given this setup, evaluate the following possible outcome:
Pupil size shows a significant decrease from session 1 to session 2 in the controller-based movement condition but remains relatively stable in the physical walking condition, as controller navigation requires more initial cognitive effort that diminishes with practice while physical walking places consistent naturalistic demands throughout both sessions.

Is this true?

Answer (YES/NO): NO